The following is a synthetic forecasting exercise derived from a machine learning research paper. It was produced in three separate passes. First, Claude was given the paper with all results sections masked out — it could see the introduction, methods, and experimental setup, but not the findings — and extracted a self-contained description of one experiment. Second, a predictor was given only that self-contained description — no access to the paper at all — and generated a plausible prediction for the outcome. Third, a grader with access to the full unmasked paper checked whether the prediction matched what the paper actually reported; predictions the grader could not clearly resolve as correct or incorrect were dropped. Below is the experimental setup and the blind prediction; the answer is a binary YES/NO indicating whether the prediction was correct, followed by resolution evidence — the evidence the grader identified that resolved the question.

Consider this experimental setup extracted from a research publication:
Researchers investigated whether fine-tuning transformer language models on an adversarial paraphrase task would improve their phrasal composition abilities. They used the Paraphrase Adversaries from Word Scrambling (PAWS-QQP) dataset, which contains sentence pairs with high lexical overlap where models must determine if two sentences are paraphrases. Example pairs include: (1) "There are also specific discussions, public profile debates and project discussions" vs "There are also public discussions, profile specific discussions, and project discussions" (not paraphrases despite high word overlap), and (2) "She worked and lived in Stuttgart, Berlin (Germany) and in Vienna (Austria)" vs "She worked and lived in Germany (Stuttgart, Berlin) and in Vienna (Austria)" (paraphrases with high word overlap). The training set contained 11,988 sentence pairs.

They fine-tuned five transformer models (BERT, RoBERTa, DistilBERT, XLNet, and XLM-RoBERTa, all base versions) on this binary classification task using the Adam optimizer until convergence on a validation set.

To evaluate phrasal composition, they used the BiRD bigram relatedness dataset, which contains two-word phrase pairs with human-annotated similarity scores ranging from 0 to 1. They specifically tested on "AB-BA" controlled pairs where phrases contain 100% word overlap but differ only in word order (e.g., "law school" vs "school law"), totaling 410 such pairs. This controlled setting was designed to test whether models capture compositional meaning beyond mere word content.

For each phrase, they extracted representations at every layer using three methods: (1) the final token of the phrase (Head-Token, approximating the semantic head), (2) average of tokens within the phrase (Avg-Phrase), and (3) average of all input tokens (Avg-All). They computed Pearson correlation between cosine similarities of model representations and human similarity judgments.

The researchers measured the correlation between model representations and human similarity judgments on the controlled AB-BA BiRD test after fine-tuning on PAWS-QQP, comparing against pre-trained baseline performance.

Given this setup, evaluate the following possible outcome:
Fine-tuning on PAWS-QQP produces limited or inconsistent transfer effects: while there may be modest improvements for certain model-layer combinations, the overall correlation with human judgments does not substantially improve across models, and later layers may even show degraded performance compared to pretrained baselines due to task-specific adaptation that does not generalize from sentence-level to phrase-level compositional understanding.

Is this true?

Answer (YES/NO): YES